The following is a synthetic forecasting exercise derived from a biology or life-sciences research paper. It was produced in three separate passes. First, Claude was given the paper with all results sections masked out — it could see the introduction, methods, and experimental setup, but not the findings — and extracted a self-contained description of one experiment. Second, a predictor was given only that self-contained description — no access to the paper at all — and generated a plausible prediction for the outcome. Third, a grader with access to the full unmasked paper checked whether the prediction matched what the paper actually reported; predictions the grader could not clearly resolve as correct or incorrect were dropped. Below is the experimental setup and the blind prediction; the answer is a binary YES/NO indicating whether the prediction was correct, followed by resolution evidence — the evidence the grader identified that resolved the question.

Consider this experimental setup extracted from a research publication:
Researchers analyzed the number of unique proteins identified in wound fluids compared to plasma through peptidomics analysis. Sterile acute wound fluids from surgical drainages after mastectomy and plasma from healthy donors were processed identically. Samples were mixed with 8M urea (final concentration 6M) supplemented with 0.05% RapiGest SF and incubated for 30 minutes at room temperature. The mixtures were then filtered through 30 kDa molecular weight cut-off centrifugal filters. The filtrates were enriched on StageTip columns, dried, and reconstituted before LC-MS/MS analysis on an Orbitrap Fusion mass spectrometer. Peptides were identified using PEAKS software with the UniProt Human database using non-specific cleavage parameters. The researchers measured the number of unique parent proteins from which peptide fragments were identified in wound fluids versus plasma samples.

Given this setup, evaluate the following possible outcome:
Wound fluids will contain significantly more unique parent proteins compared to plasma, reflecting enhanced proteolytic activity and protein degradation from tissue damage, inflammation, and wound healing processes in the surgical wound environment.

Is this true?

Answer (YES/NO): YES